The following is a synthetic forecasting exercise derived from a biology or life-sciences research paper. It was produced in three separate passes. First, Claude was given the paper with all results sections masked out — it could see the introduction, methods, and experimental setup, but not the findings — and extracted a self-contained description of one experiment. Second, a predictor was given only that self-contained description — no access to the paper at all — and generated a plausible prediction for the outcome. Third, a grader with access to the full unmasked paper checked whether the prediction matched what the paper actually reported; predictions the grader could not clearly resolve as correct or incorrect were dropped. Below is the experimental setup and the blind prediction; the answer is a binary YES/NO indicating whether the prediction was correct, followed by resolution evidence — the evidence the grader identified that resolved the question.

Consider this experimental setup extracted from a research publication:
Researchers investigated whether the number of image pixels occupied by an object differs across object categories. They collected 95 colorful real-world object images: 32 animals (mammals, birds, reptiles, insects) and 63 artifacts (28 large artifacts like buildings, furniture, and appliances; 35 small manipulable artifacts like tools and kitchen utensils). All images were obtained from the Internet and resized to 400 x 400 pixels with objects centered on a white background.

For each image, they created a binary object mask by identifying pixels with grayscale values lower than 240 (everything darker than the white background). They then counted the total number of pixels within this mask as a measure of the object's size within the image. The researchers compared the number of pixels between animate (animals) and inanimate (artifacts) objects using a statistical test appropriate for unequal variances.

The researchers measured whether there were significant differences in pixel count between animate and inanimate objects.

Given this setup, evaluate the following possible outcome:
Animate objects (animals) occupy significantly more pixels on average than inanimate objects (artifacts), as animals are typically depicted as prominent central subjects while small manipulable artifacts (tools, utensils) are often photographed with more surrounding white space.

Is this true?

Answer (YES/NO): NO